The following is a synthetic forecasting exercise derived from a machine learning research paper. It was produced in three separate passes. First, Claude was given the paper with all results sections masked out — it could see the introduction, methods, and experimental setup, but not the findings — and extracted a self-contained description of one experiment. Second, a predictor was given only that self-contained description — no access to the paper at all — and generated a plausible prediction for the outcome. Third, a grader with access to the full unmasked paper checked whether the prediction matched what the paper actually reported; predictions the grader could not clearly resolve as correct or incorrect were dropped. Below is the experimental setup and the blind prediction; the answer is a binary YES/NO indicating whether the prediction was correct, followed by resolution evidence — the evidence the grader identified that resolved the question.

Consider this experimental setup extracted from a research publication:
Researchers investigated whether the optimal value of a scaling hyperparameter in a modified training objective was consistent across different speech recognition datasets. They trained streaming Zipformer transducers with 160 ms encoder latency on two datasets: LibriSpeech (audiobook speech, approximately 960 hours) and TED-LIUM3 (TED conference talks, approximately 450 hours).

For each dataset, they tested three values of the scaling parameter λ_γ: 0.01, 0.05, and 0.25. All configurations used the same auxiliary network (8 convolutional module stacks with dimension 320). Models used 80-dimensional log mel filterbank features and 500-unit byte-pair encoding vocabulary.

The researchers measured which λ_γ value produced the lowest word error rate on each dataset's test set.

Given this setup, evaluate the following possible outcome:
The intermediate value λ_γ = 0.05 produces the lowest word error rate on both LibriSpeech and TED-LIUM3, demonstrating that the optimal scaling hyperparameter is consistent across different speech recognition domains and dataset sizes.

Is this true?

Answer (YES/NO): YES